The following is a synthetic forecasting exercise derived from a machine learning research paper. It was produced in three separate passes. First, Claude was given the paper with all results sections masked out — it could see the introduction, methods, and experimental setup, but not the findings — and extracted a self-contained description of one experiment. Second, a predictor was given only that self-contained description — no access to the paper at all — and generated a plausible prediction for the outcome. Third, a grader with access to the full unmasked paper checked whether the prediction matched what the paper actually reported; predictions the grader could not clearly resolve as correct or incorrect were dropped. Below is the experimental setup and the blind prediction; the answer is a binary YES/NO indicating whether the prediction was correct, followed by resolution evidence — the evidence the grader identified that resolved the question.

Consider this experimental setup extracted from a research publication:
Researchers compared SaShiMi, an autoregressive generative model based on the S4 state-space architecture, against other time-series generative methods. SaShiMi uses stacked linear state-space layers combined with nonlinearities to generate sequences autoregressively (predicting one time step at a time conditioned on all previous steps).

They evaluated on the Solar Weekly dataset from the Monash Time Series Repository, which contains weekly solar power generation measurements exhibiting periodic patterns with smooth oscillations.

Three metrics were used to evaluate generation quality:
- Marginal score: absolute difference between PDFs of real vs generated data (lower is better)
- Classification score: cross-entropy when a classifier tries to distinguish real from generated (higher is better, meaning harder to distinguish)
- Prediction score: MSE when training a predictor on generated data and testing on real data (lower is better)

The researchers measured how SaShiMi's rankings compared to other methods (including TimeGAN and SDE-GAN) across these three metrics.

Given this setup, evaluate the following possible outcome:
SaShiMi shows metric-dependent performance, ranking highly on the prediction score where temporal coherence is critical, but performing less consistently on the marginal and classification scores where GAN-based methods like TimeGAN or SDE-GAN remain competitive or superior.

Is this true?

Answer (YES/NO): NO